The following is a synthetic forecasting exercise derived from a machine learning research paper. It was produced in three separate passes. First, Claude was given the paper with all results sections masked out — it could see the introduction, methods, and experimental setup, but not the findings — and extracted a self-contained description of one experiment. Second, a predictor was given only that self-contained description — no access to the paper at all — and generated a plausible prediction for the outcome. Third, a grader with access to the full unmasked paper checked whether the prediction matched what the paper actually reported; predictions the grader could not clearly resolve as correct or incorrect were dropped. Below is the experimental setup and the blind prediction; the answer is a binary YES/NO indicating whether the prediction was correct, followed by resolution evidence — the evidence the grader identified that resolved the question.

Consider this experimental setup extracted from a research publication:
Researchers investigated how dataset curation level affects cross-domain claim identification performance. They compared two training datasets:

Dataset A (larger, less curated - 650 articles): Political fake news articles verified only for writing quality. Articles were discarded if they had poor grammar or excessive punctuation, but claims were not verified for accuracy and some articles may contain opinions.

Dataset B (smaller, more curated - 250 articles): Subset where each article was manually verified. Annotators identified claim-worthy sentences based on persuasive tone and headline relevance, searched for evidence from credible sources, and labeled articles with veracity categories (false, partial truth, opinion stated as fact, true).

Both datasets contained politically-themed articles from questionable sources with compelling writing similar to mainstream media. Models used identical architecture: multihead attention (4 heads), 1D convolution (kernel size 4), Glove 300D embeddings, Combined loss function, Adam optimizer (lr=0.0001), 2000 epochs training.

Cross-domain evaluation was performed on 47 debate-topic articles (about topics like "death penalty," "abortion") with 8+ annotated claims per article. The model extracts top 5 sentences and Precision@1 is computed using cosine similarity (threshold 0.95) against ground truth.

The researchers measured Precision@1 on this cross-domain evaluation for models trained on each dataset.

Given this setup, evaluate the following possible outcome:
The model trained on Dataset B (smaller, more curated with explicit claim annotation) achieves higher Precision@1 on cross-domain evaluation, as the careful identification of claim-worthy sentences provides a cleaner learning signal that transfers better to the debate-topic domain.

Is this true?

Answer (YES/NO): NO